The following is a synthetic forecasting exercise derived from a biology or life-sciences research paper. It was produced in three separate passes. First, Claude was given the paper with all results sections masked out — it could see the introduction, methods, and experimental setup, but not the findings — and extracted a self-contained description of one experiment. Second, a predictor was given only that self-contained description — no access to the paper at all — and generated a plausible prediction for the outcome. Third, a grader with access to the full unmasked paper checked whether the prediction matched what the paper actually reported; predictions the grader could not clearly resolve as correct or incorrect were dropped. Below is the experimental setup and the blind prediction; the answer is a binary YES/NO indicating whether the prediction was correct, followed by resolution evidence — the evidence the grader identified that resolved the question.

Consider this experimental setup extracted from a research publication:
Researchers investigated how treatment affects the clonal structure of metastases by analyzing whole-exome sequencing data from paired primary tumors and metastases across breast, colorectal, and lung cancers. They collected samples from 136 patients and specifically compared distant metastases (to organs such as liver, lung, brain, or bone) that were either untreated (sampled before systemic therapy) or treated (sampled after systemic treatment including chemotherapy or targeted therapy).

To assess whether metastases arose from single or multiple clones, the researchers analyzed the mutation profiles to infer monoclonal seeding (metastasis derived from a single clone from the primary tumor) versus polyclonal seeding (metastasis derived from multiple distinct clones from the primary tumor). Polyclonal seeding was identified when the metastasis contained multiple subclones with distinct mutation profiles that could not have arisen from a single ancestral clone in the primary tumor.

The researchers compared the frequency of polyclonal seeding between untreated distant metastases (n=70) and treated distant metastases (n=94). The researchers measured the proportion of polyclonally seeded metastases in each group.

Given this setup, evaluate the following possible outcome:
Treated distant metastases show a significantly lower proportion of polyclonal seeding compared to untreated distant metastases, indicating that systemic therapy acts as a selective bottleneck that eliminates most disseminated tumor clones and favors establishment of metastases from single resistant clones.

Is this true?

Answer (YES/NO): YES